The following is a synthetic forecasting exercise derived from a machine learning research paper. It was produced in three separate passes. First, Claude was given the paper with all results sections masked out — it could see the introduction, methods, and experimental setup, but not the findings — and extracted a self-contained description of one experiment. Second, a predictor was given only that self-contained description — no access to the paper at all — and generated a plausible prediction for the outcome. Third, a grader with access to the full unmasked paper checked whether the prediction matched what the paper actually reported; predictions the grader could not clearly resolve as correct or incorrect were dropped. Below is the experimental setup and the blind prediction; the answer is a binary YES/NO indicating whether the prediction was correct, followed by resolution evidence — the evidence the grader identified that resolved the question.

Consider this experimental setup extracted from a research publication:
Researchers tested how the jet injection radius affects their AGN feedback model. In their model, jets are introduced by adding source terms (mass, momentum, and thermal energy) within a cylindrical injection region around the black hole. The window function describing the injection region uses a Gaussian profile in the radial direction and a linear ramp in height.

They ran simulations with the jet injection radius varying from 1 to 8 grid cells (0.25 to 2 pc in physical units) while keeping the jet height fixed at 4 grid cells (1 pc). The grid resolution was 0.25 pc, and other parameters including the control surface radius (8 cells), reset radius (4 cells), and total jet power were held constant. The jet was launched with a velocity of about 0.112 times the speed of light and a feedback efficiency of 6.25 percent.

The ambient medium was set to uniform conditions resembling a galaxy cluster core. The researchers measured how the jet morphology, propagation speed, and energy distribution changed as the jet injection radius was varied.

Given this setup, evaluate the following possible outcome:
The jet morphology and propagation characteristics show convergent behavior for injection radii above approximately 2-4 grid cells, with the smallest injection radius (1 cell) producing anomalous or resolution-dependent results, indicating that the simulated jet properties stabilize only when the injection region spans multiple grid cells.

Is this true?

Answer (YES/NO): NO